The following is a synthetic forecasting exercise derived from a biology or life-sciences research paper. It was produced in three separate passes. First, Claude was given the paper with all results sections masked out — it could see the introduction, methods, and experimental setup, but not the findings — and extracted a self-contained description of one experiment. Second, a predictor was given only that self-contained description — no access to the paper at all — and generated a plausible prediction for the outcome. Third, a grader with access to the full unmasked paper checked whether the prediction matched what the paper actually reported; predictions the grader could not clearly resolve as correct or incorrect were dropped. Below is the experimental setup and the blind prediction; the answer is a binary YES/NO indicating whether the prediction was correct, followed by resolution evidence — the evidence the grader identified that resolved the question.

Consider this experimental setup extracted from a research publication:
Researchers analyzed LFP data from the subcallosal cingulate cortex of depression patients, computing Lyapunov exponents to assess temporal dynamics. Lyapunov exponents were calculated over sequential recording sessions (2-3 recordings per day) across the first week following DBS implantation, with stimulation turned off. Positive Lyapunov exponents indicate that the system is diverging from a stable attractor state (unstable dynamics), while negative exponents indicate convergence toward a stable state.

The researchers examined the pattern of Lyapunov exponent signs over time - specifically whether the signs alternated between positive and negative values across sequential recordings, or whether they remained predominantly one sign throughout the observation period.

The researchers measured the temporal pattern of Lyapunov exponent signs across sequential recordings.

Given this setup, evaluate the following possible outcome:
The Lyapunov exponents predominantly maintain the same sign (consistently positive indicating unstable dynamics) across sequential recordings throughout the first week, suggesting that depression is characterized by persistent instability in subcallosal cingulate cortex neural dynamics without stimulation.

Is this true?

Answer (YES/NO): NO